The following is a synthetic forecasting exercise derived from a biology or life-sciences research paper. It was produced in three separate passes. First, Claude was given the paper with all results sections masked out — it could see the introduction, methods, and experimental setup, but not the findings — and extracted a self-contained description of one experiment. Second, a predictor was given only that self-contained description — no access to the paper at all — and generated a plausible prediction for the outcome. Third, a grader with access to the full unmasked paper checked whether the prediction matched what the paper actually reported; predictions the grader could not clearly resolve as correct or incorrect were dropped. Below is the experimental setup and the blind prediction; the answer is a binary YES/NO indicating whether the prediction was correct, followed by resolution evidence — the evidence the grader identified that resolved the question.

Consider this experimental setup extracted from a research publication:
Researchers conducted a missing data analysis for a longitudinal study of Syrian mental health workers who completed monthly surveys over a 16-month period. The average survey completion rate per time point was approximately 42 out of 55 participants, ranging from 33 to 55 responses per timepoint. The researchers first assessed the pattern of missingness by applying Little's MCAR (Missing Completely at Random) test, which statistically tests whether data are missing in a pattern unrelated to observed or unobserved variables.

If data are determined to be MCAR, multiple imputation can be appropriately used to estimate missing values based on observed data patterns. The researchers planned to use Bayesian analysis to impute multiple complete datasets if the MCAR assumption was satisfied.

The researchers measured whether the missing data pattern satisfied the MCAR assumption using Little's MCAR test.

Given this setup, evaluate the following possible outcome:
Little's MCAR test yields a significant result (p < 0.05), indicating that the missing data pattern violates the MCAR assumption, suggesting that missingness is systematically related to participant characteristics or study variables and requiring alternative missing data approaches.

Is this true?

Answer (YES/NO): NO